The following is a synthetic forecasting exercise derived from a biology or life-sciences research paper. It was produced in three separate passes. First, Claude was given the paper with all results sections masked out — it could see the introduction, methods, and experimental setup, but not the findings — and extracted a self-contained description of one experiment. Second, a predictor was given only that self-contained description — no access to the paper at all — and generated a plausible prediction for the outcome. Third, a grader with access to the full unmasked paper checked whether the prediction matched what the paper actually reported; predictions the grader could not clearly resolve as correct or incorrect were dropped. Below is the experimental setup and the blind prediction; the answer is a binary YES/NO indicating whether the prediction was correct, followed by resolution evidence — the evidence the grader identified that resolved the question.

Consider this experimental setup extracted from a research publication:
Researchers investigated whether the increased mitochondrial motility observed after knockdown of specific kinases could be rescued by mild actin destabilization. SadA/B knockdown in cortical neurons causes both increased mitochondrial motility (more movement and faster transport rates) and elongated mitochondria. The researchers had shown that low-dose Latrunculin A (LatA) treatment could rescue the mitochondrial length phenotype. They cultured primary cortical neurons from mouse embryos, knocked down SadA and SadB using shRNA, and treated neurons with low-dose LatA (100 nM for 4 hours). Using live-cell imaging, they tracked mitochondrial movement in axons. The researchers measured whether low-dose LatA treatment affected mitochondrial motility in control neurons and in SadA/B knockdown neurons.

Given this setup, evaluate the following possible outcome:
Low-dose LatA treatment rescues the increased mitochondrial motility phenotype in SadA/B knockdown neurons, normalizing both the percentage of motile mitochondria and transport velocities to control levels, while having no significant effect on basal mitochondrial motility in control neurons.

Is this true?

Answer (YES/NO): NO